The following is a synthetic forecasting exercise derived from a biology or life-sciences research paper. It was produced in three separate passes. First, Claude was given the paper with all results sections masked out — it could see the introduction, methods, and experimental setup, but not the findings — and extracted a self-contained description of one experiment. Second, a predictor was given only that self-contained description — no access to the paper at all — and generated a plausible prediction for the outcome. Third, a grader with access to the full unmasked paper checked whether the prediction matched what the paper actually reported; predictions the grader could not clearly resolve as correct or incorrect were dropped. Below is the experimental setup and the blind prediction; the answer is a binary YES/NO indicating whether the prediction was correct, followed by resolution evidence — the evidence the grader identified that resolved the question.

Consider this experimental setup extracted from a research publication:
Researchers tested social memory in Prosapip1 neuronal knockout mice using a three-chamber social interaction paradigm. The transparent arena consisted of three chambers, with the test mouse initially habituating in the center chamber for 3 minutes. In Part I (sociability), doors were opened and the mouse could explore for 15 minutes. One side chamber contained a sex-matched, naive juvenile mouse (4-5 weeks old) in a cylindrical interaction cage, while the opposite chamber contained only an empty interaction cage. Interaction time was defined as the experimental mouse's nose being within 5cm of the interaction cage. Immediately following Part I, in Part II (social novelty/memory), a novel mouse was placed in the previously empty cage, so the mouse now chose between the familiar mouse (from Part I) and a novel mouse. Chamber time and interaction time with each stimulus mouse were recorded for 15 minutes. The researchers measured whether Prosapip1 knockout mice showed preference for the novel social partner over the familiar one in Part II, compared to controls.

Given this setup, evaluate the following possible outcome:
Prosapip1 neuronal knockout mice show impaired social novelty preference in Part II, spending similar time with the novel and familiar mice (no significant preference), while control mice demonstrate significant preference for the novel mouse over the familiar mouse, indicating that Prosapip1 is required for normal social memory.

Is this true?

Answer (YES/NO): YES